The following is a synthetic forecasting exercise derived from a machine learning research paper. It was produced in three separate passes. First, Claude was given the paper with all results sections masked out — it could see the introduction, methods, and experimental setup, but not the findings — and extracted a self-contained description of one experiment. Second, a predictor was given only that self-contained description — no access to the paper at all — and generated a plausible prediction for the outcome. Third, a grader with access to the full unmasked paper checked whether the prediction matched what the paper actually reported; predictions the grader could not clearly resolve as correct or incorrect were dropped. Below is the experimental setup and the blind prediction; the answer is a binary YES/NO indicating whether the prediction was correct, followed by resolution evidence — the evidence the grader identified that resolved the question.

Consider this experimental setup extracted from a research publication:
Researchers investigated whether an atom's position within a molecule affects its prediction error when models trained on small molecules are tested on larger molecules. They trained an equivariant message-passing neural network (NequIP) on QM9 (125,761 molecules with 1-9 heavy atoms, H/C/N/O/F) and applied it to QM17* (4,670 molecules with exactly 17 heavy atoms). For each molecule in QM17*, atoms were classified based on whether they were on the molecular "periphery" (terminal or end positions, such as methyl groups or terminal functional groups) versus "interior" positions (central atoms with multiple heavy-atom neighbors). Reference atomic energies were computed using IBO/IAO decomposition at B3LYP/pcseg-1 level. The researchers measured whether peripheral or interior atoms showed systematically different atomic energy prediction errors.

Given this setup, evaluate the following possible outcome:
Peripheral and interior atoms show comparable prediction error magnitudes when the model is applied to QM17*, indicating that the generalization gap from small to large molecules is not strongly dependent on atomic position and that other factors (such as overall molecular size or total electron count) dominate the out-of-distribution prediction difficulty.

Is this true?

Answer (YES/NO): NO